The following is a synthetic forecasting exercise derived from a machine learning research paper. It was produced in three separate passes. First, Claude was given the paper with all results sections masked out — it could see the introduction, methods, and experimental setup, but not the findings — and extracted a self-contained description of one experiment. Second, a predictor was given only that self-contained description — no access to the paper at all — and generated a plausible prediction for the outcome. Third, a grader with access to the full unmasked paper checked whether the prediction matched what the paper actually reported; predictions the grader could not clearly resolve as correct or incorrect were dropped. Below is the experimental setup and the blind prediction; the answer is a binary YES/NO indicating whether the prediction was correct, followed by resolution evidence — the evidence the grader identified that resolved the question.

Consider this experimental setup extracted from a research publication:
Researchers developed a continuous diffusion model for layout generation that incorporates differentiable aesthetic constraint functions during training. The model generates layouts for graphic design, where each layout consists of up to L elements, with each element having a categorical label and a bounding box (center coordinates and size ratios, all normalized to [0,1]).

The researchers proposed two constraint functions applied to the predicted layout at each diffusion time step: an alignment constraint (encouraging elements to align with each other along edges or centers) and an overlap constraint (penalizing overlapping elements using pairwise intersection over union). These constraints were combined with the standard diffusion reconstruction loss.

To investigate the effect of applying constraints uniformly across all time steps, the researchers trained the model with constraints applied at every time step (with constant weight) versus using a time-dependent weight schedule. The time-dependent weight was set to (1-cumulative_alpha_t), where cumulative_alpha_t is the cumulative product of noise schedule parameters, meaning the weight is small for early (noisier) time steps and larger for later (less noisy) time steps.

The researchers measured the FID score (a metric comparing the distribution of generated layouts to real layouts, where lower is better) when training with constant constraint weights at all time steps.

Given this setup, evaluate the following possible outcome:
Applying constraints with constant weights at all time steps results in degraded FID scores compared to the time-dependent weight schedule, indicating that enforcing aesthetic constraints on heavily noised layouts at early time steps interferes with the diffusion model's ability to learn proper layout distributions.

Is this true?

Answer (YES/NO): YES